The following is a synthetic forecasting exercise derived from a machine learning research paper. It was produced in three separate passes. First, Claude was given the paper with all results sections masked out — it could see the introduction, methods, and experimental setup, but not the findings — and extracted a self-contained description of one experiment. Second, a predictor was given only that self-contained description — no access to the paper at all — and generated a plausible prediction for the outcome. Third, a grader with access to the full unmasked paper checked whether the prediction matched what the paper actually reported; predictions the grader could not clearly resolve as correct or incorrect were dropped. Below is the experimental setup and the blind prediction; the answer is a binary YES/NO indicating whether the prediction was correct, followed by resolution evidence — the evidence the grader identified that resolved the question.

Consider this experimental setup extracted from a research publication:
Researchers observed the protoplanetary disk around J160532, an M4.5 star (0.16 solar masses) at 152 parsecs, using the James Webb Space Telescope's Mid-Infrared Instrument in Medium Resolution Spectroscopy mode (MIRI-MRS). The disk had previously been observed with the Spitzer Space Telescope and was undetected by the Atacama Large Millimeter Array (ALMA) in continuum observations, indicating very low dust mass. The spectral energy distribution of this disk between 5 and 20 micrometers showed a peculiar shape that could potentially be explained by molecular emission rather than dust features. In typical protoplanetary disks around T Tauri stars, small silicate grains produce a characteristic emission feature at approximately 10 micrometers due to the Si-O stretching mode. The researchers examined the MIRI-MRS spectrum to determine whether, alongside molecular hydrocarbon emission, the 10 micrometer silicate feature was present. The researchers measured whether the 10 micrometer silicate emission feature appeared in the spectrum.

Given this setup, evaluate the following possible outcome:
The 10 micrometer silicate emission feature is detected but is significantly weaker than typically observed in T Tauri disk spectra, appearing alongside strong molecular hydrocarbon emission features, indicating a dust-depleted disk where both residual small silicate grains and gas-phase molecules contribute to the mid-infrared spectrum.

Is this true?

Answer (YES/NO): NO